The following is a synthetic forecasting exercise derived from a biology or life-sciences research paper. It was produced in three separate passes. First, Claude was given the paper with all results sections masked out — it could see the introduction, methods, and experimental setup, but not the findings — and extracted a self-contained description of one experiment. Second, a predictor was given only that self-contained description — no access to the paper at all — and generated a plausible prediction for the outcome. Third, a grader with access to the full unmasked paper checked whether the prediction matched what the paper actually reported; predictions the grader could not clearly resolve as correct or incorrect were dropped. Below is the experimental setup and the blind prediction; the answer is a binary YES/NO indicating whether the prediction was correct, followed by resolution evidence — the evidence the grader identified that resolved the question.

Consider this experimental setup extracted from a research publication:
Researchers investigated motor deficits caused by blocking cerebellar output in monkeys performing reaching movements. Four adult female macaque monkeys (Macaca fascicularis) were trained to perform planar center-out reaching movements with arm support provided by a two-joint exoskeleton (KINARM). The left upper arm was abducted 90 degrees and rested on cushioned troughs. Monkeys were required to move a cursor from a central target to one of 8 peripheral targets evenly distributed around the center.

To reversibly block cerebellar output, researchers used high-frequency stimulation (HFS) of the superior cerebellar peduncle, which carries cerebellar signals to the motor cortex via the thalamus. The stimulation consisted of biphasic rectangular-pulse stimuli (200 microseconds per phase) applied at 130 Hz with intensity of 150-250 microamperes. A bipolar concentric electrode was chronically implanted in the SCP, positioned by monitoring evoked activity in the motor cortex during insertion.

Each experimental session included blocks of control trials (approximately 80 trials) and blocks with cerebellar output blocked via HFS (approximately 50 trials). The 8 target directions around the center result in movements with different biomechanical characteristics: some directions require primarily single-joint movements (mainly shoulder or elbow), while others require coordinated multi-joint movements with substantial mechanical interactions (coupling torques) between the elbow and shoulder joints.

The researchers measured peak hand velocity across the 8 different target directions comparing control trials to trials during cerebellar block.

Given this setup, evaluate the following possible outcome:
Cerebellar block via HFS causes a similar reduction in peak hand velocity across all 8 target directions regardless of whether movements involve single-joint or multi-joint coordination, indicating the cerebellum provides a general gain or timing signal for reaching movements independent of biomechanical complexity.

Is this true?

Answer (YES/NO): NO